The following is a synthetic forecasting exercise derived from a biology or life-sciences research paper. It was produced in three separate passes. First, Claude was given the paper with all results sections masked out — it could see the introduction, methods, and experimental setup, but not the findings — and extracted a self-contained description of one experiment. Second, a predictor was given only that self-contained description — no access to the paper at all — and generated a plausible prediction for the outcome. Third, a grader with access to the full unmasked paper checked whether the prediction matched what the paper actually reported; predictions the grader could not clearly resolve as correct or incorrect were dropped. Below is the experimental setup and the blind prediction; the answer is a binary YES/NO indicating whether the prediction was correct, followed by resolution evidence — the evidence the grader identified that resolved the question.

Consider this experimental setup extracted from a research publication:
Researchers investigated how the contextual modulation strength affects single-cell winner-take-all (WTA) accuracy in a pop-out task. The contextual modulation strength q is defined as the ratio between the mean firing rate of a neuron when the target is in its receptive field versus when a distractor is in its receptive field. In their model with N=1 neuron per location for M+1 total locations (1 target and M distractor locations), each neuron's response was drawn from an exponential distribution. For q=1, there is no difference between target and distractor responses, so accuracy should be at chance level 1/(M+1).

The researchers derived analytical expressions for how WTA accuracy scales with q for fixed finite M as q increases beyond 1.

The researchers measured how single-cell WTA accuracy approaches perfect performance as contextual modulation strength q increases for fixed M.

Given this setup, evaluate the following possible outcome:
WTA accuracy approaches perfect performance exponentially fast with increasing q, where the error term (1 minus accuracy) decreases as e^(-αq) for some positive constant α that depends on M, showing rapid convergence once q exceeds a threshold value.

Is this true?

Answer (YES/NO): NO